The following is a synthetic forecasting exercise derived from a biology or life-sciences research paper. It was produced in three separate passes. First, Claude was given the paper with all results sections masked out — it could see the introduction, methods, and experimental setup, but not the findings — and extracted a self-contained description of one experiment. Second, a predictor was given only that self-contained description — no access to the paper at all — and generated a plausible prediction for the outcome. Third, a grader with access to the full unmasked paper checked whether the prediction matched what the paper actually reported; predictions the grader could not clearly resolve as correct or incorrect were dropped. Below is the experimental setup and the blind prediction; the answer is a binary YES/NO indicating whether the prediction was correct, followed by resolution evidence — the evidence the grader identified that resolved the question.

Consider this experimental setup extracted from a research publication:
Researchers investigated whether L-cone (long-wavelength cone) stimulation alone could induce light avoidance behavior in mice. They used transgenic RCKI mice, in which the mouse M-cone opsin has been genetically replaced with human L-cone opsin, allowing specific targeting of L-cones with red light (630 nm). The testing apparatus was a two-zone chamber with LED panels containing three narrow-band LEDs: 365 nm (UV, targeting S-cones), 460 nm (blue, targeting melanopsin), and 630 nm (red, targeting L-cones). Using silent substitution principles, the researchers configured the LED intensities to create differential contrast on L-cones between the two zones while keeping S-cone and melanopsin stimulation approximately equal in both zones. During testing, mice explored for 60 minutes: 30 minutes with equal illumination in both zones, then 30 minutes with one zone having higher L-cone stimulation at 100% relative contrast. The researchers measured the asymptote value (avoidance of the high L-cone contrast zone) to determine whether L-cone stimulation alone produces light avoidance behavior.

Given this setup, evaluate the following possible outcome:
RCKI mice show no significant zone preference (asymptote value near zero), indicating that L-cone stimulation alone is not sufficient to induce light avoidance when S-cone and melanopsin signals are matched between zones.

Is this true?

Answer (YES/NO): NO